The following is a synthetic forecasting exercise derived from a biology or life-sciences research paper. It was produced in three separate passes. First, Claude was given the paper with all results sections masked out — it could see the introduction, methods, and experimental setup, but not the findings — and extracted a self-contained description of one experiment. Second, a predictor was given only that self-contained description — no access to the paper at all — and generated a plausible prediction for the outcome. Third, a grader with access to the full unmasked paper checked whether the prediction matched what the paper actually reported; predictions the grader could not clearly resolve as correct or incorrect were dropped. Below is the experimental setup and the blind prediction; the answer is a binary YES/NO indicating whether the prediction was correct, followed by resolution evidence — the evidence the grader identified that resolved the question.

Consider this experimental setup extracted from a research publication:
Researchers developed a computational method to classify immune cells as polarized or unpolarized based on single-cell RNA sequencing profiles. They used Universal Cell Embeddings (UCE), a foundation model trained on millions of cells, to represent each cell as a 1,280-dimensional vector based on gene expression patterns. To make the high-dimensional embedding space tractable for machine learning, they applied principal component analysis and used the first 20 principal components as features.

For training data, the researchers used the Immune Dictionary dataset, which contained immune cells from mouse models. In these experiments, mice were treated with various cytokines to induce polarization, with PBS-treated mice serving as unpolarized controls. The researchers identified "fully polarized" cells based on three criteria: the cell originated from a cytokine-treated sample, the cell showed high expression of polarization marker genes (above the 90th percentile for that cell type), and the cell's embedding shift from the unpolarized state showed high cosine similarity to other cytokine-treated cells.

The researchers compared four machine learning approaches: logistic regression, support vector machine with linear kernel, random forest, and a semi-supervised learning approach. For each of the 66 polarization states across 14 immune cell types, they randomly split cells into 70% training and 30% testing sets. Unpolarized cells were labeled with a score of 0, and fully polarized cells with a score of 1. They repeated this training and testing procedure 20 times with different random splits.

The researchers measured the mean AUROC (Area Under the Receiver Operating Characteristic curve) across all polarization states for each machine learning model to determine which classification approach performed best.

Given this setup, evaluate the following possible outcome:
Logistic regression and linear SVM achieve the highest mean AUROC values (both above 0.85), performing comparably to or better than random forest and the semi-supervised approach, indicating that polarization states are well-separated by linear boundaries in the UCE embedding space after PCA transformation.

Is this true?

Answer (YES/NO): NO